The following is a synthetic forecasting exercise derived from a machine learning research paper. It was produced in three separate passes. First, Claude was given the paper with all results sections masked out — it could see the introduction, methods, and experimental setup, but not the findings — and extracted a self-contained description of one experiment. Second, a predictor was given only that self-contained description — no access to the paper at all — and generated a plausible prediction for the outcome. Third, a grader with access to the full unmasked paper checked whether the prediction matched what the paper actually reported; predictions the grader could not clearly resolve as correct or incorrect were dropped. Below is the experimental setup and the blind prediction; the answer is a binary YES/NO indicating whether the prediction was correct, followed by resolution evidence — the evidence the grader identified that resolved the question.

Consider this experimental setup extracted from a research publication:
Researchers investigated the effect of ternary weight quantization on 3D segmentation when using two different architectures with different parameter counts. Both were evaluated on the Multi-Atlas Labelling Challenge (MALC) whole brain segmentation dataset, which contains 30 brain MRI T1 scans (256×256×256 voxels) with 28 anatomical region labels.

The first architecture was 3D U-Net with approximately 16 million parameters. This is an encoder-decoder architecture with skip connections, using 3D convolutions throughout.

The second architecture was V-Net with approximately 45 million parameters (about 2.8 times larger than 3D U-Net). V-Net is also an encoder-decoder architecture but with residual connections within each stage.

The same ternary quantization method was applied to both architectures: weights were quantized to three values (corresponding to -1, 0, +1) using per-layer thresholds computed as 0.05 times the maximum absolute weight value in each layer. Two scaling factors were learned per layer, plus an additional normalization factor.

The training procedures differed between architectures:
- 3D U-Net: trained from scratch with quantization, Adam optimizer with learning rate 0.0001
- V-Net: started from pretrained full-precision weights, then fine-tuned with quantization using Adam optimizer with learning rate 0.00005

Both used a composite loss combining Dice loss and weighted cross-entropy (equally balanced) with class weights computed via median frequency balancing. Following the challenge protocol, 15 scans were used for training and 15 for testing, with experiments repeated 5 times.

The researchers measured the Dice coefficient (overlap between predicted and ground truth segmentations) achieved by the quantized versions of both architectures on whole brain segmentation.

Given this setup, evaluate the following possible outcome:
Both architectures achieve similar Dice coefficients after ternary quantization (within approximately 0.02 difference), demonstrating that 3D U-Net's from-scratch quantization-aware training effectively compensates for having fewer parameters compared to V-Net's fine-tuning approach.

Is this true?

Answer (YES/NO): NO